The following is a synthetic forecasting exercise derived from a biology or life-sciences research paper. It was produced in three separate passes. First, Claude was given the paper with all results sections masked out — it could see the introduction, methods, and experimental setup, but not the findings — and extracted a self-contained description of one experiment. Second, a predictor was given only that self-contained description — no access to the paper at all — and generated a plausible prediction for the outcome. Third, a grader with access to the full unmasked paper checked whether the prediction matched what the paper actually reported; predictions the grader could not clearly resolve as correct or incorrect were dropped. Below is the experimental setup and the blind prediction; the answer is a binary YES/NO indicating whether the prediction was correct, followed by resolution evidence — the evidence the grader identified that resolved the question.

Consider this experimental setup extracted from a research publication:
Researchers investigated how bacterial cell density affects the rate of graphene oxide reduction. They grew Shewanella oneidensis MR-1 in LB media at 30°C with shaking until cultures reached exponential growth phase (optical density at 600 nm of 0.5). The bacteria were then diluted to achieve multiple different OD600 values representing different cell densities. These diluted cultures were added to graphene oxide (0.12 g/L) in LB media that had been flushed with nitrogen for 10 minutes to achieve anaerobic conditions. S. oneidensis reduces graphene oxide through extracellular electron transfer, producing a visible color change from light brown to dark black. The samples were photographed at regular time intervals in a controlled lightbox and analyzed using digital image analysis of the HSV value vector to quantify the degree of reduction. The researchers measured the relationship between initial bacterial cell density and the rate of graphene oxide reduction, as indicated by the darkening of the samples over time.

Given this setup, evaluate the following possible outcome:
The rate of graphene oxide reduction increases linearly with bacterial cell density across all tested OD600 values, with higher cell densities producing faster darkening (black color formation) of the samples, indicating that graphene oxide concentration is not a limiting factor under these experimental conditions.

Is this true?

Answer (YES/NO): NO